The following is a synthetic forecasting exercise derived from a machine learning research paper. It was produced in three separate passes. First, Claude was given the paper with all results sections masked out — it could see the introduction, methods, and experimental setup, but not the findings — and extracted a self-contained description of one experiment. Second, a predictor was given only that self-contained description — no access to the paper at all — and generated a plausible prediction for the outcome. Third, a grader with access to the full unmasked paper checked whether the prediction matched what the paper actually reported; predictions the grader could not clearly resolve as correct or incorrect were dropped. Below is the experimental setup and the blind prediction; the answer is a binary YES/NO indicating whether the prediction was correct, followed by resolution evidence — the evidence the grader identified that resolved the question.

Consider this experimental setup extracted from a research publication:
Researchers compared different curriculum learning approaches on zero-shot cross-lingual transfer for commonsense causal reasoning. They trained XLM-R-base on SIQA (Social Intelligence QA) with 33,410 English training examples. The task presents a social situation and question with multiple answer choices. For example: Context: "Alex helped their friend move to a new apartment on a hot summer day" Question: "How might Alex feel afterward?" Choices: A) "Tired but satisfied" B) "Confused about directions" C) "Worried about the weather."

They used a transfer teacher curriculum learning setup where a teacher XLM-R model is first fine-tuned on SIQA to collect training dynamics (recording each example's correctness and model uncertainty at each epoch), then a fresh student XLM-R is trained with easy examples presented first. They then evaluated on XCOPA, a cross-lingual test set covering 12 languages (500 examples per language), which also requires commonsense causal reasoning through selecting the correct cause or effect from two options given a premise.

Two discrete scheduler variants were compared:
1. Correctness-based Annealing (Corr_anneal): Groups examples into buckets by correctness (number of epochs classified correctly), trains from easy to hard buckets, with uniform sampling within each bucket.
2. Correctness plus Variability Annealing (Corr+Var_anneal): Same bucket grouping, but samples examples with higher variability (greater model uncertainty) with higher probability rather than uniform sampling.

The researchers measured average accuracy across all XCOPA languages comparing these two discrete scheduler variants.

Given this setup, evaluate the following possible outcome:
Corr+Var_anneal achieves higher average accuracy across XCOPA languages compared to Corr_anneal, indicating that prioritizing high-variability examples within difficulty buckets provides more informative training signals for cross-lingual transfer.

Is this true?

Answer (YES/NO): YES